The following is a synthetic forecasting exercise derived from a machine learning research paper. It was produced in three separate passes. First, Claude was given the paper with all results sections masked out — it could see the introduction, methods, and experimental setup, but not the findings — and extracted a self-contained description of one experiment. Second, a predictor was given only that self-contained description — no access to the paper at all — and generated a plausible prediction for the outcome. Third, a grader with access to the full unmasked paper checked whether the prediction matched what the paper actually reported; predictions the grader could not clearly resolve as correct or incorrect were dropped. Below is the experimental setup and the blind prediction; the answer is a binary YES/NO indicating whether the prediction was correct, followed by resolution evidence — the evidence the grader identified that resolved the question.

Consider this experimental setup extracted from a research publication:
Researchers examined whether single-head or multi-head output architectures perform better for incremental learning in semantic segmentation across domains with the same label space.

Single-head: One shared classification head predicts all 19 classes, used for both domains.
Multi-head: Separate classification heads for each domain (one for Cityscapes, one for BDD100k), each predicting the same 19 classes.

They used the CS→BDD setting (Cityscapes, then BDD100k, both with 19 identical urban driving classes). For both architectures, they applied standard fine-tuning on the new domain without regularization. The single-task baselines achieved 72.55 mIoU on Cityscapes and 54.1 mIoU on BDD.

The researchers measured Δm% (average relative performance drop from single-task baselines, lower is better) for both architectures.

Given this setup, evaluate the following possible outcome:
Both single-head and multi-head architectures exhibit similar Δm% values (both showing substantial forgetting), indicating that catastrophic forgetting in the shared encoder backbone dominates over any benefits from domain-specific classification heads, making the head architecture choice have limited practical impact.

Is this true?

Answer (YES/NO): NO